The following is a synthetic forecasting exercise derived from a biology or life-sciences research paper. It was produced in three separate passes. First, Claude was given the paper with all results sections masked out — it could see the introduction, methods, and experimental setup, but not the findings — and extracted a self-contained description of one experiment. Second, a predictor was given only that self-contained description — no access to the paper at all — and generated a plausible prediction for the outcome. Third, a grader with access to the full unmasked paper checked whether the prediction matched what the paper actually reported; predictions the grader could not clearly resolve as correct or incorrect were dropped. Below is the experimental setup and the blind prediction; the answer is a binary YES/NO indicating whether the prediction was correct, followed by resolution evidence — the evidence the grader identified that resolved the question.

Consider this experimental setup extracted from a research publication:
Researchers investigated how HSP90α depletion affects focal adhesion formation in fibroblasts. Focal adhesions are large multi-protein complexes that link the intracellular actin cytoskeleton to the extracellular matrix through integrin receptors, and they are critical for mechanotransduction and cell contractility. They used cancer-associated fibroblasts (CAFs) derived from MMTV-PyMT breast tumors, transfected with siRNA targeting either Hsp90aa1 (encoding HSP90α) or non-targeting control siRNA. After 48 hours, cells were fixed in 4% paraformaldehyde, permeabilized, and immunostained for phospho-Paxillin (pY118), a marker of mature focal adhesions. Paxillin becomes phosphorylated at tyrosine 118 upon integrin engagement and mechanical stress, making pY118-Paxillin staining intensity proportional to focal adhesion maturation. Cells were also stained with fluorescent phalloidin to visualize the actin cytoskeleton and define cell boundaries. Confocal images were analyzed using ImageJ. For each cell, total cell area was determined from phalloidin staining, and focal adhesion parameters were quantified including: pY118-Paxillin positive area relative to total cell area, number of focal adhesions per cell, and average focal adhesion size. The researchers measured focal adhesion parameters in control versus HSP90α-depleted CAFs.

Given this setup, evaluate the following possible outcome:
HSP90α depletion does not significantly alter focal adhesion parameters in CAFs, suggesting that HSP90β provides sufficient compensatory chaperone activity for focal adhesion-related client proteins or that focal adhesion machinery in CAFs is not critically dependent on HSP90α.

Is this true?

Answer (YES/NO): NO